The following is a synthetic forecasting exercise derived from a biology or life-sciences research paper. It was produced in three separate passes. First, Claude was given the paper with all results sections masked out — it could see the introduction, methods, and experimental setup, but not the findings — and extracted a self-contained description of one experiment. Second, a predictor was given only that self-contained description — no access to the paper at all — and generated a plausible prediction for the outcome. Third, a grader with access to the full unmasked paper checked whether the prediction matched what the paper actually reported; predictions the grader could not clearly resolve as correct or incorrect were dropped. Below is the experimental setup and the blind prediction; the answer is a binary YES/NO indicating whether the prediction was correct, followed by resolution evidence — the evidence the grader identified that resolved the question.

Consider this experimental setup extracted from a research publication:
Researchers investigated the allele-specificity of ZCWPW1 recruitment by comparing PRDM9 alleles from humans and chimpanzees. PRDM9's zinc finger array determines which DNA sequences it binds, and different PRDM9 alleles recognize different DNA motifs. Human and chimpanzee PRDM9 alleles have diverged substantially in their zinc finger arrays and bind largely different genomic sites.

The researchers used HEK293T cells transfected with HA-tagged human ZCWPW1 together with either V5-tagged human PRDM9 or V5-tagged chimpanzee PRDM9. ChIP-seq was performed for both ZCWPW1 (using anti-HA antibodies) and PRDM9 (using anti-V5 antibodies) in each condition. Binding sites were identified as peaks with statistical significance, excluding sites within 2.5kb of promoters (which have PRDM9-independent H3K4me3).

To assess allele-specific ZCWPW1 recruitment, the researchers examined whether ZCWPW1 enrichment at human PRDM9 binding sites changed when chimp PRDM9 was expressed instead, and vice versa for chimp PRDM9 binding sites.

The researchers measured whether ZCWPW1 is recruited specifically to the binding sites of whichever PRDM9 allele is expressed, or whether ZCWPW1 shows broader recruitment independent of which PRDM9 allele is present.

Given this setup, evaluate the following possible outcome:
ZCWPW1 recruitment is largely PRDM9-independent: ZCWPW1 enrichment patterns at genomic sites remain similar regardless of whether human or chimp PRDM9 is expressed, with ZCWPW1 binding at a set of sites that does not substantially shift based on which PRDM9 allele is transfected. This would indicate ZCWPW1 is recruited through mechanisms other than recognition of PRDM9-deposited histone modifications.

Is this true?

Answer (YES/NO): NO